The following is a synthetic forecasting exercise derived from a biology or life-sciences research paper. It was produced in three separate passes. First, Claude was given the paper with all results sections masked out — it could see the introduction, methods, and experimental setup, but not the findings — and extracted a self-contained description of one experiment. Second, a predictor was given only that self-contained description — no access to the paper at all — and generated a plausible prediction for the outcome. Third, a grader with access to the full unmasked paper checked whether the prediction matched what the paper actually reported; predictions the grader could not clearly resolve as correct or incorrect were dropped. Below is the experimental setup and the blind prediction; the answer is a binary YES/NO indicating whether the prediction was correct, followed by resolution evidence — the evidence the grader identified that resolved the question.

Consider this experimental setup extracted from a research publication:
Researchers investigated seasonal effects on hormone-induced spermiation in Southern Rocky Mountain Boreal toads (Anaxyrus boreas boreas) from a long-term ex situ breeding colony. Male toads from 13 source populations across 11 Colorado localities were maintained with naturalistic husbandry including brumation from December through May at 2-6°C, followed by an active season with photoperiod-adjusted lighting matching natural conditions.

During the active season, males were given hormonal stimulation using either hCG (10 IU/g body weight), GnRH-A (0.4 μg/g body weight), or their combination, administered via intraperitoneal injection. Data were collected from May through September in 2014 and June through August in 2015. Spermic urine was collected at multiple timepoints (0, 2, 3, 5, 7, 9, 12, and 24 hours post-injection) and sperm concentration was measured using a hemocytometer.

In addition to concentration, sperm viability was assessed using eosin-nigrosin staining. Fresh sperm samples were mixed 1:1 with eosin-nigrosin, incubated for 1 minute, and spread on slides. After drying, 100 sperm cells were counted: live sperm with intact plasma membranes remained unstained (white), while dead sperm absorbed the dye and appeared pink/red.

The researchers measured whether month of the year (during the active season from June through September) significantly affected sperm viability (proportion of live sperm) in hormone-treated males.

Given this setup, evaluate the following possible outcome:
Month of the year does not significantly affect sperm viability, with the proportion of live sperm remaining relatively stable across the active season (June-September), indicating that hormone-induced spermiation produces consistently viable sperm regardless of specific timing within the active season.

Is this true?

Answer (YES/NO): NO